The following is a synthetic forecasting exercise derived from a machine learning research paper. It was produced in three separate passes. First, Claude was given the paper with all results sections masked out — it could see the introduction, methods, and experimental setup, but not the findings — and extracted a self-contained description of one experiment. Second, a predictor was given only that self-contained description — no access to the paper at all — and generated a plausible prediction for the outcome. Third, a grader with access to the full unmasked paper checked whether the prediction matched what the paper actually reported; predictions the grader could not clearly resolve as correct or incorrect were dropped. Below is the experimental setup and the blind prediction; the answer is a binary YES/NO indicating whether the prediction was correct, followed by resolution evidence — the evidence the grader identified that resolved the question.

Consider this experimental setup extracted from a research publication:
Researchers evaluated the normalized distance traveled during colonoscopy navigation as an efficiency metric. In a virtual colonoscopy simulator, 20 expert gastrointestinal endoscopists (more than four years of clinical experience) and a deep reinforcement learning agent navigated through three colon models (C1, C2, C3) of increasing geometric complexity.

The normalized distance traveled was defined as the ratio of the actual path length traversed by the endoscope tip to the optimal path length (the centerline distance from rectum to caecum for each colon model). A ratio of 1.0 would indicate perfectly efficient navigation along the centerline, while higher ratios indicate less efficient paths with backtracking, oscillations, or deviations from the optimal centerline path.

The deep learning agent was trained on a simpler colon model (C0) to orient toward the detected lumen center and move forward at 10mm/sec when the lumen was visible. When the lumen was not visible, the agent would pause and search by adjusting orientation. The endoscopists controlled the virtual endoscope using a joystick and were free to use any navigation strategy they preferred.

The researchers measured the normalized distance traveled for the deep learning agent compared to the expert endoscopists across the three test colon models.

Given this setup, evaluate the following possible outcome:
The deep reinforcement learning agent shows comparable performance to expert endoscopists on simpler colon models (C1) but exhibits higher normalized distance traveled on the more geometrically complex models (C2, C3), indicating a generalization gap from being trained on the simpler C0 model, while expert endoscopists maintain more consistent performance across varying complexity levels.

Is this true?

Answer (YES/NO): NO